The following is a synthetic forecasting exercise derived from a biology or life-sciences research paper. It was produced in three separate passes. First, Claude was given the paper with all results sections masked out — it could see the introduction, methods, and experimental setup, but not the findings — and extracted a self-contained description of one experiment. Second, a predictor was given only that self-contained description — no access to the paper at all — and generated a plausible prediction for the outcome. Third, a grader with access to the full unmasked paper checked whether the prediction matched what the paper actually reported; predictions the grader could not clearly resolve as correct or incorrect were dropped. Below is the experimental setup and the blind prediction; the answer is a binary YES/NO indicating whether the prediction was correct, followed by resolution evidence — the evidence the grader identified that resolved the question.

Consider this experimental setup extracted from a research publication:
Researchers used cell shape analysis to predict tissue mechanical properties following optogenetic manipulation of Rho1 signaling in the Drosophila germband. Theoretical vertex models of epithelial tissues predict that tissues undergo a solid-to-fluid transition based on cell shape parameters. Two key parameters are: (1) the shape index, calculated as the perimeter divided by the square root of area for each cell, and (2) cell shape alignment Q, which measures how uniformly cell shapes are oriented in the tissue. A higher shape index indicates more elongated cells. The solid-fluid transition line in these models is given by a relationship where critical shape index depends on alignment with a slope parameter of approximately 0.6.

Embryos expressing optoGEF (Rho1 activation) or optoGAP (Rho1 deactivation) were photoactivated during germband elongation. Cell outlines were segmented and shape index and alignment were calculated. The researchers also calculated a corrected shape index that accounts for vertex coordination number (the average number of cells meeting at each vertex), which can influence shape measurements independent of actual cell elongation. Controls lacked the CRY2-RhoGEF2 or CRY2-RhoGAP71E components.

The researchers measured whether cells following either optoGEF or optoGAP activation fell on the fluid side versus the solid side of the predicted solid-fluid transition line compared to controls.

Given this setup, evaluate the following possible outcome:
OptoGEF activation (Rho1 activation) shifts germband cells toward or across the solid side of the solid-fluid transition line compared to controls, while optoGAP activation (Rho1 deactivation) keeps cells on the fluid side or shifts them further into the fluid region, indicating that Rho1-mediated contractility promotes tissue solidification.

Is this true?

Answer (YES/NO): NO